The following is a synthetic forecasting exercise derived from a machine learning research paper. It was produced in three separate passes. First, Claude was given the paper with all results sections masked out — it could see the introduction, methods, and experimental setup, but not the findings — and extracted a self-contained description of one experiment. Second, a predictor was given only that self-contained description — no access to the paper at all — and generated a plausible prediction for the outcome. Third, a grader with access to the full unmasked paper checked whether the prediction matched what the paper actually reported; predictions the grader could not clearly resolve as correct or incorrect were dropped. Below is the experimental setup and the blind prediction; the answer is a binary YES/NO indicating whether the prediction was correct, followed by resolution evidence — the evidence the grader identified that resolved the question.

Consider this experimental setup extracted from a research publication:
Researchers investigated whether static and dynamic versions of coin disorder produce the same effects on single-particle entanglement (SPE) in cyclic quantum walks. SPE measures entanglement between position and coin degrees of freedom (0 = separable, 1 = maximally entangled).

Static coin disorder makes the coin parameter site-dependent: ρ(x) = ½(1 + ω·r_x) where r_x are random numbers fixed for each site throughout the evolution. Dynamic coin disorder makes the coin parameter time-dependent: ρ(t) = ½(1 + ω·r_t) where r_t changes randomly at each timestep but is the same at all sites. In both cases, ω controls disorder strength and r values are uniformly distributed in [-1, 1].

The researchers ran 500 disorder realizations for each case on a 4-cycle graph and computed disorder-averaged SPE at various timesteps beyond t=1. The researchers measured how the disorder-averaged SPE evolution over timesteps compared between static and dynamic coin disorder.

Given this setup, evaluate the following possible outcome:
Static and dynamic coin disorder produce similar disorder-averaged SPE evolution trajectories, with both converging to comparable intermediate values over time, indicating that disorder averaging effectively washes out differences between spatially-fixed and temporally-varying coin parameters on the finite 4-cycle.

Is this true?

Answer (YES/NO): NO